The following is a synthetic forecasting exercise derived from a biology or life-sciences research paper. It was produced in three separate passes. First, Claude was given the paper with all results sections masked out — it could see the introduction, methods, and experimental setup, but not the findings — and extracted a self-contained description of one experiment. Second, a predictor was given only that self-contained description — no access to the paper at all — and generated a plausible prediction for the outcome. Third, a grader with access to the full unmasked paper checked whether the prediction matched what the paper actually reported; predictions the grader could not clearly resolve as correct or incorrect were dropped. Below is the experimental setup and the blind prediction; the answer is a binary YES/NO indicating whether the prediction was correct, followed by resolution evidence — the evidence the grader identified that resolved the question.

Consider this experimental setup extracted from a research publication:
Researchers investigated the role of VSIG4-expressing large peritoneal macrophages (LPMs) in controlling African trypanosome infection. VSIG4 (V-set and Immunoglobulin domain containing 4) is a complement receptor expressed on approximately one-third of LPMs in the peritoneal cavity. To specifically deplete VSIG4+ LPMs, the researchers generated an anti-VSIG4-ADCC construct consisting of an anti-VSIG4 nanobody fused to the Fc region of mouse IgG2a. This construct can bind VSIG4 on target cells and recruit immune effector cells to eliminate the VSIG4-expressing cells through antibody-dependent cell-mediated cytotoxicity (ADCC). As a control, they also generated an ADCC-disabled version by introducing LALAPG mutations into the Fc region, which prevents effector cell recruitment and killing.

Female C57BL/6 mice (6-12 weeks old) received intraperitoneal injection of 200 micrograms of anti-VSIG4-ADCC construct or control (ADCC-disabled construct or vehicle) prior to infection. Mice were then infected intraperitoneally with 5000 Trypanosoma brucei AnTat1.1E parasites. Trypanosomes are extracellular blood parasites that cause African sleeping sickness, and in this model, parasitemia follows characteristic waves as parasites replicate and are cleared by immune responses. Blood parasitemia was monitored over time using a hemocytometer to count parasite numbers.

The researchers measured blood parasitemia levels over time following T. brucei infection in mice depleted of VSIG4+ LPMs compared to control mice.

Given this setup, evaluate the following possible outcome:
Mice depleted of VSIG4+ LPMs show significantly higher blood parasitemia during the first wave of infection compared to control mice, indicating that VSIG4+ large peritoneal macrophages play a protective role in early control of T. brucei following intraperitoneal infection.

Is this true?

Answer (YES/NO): YES